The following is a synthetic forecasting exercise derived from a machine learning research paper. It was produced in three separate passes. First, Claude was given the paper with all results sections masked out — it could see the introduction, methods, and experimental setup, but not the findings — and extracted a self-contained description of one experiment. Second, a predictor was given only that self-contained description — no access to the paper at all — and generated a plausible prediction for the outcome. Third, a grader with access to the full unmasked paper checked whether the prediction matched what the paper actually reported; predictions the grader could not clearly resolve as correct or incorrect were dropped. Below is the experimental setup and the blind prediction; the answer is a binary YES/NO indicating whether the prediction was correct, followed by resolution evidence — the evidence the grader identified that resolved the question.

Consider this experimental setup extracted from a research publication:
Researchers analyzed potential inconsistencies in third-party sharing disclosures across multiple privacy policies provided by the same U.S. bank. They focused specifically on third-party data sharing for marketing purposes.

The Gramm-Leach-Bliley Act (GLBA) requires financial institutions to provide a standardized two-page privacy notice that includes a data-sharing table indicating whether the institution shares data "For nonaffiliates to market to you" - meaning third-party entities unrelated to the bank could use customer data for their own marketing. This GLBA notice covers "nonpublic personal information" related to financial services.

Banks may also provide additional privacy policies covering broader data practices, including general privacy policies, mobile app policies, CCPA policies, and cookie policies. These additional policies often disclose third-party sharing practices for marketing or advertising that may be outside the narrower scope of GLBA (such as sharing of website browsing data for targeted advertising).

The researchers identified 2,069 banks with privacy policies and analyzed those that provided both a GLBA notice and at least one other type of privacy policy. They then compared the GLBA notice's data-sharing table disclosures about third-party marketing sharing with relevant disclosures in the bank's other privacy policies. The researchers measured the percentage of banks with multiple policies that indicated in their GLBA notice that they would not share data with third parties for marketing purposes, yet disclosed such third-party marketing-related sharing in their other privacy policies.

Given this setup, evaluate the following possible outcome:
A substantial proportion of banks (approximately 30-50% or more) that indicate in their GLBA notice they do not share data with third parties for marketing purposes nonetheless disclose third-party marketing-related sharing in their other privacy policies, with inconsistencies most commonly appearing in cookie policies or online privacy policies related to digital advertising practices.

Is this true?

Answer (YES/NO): YES